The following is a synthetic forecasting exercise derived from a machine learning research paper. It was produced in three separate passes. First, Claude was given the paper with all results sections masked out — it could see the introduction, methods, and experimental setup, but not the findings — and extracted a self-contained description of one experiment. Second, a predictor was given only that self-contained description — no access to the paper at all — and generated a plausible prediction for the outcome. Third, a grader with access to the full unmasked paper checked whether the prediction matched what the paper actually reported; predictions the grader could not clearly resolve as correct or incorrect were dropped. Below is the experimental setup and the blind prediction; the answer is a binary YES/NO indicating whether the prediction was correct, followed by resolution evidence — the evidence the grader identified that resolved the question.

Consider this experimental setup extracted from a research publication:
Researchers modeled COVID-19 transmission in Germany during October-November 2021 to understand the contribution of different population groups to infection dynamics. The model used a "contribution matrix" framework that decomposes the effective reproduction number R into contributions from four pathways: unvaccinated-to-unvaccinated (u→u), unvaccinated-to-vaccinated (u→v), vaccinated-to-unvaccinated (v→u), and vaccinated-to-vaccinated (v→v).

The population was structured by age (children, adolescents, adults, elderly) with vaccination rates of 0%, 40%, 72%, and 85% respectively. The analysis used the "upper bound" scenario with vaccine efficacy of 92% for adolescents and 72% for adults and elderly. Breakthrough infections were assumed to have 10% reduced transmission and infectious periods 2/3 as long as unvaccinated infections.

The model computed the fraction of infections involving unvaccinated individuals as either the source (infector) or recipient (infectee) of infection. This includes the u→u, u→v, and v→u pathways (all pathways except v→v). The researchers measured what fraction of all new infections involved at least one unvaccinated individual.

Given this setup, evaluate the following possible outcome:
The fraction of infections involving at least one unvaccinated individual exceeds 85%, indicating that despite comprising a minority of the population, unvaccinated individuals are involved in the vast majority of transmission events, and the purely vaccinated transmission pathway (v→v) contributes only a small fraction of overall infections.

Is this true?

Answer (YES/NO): YES